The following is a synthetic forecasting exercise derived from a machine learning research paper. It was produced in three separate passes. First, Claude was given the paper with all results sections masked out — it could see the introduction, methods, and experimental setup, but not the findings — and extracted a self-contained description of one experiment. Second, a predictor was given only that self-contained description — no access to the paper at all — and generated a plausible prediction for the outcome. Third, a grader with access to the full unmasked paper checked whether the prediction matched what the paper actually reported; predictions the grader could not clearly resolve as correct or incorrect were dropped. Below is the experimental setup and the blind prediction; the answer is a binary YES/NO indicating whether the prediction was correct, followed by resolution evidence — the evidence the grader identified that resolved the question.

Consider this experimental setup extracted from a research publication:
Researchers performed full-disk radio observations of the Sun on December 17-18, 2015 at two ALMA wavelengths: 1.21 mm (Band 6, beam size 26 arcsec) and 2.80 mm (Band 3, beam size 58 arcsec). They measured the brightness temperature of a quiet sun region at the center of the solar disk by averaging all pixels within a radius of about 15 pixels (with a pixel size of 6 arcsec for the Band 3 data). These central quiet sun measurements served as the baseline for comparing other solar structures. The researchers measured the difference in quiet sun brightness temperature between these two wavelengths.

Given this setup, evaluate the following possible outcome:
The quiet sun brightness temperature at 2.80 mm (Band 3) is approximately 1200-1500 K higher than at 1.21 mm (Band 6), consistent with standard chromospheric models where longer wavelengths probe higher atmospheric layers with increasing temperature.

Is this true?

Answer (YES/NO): NO